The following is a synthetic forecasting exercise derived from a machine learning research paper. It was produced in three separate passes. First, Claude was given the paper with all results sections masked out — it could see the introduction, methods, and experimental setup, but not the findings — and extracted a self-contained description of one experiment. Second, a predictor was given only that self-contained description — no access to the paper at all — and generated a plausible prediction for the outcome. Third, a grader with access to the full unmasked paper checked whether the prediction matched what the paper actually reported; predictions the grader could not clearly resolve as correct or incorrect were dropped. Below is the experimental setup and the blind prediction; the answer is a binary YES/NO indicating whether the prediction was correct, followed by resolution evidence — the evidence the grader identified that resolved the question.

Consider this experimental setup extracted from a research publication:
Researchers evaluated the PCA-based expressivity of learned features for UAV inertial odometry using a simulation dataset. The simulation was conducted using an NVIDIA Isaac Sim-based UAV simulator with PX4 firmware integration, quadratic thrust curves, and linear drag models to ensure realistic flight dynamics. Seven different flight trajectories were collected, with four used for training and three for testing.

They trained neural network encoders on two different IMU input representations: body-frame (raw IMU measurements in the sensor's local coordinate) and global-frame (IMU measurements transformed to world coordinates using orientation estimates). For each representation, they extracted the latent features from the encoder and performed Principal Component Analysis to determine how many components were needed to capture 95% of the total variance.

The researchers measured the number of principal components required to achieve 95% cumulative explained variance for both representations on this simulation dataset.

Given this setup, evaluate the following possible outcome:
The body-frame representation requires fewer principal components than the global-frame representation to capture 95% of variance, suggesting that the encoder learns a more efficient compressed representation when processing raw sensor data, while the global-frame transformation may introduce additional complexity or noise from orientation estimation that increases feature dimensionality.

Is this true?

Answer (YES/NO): YES